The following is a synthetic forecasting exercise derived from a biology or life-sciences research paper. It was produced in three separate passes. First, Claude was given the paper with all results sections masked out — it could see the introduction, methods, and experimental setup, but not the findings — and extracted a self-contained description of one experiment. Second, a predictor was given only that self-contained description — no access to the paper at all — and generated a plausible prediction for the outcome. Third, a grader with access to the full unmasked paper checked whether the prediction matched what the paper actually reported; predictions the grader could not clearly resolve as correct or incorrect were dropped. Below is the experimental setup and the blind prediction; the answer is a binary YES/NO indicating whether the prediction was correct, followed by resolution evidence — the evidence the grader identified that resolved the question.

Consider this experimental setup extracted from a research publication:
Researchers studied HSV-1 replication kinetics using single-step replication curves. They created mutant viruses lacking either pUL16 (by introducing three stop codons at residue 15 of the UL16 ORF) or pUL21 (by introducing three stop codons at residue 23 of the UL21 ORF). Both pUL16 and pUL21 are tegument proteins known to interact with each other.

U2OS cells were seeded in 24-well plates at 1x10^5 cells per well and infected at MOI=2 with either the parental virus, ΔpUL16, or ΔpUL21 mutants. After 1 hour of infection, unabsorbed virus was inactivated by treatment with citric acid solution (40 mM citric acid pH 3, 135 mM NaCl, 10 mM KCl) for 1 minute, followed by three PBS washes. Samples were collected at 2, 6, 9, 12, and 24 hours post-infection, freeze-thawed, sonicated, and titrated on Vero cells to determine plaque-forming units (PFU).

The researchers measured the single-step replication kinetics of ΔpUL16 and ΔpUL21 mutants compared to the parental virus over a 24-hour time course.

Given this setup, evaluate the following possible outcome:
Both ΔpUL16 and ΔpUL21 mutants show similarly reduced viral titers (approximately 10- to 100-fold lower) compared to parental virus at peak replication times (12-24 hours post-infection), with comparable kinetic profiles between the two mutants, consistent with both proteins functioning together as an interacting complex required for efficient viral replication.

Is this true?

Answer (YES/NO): YES